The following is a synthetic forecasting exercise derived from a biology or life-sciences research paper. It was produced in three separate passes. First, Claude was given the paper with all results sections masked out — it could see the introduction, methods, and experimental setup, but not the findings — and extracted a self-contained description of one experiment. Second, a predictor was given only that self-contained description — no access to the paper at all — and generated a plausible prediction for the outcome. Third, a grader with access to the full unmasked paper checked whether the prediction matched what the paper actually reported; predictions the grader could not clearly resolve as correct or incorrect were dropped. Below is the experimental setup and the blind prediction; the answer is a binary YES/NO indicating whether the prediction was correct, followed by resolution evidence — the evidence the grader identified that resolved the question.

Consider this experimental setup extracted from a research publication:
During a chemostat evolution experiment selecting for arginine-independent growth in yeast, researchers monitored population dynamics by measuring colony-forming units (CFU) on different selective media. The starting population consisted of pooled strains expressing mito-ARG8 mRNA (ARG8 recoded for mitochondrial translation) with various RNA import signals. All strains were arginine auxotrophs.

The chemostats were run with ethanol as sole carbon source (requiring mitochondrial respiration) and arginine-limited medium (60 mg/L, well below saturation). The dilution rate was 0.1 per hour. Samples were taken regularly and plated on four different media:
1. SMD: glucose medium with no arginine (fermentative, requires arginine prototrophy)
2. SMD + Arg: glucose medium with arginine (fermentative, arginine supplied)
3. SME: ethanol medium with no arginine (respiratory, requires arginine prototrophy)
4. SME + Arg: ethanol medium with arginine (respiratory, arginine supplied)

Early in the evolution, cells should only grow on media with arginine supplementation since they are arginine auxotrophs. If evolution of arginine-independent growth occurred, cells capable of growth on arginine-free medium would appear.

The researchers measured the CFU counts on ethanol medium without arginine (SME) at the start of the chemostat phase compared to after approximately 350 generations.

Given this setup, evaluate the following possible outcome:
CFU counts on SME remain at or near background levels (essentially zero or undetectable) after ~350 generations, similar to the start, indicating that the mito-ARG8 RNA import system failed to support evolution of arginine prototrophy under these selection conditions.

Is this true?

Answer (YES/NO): NO